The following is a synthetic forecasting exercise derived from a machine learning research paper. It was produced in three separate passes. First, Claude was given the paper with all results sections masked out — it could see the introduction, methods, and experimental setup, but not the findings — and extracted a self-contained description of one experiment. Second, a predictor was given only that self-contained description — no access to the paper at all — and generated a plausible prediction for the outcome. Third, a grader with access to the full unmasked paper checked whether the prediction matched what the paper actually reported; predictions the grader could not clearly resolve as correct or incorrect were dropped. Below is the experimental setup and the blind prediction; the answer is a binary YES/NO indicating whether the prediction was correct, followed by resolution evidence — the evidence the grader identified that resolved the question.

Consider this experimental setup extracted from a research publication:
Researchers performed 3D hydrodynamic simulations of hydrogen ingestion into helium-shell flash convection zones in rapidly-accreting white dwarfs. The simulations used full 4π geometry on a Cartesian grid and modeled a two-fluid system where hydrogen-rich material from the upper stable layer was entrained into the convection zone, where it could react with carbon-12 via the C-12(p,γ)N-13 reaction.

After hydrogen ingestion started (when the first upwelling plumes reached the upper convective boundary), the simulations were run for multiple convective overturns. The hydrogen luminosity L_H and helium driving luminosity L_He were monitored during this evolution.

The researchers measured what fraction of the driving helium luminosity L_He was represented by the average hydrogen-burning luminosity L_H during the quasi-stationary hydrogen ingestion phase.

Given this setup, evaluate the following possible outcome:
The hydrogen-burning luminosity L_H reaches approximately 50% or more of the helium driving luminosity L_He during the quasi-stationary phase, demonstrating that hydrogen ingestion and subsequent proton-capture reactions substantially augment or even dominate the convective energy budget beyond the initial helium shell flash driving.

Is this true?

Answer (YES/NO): NO